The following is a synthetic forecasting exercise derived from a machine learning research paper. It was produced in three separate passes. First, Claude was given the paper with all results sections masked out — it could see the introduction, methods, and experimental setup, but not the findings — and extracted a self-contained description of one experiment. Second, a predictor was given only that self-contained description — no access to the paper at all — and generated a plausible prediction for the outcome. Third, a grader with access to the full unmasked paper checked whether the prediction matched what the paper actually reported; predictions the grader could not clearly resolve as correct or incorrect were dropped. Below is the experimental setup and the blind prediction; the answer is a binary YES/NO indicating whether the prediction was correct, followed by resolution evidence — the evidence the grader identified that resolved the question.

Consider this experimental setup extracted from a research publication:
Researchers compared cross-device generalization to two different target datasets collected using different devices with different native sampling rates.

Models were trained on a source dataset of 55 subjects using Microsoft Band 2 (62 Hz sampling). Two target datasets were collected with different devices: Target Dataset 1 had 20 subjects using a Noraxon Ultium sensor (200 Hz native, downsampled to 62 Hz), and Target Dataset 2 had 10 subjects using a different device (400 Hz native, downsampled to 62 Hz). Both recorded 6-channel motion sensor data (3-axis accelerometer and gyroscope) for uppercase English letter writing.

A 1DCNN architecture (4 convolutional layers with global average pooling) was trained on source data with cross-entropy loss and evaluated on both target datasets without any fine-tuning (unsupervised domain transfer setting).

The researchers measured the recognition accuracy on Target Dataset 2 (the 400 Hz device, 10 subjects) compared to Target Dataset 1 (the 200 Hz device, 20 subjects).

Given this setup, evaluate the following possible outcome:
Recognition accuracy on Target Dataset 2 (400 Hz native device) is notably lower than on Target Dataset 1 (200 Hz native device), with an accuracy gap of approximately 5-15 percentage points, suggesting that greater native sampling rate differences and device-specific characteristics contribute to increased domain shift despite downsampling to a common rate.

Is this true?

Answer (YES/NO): NO